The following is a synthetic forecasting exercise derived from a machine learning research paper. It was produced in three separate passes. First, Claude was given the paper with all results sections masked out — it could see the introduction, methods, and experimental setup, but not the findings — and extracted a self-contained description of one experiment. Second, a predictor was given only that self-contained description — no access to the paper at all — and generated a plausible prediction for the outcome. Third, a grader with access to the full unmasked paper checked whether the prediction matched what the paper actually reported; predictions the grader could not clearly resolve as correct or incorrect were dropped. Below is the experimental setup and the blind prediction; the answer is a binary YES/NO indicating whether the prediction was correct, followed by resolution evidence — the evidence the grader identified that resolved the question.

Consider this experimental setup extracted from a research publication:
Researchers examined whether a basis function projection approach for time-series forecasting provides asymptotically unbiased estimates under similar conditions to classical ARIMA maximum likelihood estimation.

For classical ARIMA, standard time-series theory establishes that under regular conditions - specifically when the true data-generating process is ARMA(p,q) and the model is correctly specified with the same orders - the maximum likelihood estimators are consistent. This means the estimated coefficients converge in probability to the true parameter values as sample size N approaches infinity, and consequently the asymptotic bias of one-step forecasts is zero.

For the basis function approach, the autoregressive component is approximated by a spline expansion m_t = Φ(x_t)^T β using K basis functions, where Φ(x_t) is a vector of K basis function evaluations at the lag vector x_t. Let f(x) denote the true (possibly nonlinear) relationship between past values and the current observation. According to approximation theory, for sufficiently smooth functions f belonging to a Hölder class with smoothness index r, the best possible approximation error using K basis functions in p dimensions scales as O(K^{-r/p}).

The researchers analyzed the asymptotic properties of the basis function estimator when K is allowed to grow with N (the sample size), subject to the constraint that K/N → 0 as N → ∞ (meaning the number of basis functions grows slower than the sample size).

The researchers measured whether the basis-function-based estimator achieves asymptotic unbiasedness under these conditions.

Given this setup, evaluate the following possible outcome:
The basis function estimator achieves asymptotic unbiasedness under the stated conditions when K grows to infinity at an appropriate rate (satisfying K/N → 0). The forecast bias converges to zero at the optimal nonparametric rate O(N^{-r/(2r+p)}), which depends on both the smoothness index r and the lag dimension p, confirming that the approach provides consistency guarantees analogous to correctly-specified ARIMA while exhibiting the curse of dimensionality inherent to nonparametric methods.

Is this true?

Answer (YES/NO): YES